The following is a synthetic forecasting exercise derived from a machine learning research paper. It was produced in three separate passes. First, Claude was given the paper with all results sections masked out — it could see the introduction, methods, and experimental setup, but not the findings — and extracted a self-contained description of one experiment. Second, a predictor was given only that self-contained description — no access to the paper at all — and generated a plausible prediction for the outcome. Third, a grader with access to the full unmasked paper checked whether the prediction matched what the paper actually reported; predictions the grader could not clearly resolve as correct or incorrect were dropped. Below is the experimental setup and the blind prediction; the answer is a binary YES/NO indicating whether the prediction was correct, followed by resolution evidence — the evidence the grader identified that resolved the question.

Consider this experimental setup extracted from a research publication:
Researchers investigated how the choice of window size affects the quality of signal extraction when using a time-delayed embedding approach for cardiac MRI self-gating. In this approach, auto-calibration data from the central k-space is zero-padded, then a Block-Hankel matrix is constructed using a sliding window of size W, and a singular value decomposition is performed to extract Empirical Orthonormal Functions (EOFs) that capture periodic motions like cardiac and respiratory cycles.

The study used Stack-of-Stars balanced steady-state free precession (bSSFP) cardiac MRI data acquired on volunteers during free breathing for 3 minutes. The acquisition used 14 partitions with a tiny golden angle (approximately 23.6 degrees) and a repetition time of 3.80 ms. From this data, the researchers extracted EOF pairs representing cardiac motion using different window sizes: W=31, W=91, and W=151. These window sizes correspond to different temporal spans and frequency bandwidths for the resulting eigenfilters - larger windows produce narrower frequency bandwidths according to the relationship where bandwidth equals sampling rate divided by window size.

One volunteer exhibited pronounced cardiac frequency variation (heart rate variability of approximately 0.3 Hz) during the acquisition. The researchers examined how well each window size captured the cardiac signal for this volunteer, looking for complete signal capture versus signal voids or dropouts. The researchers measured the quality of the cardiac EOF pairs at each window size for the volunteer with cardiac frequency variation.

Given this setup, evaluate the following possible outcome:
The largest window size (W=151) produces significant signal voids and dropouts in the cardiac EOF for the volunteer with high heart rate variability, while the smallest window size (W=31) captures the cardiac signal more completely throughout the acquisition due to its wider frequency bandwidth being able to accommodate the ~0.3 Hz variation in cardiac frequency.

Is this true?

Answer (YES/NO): NO